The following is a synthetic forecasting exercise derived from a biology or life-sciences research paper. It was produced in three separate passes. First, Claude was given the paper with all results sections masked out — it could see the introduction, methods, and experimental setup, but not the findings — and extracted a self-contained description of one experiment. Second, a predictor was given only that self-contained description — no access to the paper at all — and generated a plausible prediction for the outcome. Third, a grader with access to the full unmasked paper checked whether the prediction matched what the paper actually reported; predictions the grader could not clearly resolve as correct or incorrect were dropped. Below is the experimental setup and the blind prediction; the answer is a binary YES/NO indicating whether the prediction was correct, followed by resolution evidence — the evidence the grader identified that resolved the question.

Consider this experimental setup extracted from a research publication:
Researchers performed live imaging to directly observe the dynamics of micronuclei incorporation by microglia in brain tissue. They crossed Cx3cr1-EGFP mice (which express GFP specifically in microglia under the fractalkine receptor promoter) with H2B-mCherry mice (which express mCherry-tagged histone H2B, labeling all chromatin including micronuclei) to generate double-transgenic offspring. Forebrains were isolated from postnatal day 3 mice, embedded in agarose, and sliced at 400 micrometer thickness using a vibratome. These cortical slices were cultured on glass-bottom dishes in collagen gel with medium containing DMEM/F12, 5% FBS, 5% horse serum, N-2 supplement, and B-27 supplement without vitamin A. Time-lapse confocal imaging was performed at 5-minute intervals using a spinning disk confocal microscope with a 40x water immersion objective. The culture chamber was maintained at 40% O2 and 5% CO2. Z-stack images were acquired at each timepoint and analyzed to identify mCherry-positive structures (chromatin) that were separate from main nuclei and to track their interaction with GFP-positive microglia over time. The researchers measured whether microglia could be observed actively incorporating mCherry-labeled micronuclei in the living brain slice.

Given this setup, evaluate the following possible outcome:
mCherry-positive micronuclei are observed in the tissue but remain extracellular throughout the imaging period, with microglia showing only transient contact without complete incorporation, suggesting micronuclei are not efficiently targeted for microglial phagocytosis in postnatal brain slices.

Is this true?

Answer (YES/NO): NO